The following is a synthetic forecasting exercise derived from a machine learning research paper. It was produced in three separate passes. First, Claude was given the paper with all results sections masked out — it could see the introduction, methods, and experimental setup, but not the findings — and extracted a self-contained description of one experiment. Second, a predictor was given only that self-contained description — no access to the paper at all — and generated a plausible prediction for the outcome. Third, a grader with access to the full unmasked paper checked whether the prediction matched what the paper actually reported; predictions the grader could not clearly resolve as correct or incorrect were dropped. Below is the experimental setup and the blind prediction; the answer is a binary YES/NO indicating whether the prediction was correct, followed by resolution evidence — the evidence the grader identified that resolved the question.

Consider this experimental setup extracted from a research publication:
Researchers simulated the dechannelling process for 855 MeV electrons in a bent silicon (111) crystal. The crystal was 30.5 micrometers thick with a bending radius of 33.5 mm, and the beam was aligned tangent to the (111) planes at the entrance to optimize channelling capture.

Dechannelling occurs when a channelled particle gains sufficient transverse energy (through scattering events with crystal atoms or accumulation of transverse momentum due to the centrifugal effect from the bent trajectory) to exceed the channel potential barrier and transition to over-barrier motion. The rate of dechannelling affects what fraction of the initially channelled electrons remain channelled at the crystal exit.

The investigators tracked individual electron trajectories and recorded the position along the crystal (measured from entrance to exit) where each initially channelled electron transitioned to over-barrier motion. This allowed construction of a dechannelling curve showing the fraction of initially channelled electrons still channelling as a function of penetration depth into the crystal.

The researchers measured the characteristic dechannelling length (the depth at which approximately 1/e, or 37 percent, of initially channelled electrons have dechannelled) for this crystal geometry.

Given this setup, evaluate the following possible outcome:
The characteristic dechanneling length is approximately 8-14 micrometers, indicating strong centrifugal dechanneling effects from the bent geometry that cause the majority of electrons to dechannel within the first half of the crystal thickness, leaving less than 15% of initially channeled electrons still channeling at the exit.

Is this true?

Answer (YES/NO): NO